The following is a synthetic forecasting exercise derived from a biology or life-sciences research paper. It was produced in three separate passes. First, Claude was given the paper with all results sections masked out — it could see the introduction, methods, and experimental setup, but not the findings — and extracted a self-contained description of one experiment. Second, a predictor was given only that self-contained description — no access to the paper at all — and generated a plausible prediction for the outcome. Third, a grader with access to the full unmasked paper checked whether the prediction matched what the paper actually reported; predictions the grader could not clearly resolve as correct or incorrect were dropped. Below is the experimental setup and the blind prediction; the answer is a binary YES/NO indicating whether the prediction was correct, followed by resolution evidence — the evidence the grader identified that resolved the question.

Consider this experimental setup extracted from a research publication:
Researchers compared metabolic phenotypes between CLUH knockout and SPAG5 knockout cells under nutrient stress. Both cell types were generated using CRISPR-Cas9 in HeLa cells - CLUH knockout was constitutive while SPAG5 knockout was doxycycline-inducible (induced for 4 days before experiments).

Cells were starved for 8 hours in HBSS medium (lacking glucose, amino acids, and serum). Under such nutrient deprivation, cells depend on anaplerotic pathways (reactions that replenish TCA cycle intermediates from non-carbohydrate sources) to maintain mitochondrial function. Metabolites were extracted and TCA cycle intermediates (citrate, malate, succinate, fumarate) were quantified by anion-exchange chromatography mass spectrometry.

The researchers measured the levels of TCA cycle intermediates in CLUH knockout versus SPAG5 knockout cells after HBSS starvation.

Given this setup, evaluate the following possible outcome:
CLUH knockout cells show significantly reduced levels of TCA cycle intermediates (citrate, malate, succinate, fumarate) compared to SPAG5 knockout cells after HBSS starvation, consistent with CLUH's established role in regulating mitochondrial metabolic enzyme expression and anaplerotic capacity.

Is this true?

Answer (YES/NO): YES